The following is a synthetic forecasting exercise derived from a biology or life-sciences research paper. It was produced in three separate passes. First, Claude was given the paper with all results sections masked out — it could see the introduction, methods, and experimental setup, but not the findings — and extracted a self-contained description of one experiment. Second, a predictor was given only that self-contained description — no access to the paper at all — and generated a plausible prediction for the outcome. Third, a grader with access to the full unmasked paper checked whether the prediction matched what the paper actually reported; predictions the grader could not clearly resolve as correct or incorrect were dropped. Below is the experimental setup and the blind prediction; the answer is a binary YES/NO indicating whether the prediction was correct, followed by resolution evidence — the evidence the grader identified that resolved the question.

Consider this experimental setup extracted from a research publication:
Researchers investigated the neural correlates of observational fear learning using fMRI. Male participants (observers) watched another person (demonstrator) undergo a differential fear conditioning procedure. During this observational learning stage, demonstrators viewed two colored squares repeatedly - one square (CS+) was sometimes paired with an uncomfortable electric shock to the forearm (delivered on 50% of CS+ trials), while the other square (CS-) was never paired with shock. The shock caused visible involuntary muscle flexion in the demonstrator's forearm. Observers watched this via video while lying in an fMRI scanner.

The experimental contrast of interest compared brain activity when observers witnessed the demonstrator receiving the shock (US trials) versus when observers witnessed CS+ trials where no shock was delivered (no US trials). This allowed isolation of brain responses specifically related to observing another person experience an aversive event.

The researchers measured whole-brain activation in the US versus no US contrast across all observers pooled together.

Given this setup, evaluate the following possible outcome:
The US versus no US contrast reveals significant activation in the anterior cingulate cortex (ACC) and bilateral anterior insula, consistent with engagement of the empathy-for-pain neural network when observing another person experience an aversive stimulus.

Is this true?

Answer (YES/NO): NO